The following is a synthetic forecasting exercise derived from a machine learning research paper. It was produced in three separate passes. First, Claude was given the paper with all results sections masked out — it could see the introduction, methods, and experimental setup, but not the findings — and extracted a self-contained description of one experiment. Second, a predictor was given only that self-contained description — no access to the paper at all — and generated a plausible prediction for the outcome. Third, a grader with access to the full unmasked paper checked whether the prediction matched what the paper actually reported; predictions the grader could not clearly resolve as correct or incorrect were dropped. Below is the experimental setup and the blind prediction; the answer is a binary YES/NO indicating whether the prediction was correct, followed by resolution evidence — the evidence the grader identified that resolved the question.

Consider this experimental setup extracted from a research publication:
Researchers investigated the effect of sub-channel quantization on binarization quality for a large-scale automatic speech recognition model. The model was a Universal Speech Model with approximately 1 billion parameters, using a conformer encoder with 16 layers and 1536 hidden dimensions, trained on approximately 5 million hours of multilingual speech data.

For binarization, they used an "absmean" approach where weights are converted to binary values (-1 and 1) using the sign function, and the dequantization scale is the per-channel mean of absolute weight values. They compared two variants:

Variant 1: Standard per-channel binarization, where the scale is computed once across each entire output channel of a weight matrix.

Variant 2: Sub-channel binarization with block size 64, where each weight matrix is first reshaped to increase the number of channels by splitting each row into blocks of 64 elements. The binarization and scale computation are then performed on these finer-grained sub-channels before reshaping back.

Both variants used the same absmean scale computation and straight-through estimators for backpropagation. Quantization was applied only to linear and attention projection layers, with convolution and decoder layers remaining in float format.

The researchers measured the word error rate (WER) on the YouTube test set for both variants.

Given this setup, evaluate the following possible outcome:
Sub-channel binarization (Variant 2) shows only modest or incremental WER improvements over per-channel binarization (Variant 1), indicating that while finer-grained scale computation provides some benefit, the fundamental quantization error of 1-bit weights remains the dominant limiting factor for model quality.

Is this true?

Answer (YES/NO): YES